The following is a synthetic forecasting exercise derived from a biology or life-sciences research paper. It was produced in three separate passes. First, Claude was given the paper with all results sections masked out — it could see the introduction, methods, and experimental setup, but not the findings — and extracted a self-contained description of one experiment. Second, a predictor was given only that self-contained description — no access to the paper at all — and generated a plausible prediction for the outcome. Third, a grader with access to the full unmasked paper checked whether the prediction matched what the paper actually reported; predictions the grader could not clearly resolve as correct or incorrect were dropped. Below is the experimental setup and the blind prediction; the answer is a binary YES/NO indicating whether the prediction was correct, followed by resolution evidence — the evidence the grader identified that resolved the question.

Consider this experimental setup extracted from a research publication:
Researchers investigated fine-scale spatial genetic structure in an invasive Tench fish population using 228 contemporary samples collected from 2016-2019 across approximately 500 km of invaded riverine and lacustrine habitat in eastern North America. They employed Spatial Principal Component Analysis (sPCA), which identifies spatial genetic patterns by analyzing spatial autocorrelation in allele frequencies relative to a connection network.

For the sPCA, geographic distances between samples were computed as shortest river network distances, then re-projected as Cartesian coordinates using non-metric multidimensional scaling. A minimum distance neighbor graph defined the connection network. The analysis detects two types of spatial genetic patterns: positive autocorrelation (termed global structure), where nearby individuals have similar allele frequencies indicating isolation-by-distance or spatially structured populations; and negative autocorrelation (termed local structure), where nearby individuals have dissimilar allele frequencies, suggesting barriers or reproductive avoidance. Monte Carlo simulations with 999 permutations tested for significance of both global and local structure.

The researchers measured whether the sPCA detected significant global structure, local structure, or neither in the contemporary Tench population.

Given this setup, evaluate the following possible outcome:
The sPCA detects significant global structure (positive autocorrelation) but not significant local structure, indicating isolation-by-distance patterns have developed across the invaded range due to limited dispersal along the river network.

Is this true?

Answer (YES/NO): YES